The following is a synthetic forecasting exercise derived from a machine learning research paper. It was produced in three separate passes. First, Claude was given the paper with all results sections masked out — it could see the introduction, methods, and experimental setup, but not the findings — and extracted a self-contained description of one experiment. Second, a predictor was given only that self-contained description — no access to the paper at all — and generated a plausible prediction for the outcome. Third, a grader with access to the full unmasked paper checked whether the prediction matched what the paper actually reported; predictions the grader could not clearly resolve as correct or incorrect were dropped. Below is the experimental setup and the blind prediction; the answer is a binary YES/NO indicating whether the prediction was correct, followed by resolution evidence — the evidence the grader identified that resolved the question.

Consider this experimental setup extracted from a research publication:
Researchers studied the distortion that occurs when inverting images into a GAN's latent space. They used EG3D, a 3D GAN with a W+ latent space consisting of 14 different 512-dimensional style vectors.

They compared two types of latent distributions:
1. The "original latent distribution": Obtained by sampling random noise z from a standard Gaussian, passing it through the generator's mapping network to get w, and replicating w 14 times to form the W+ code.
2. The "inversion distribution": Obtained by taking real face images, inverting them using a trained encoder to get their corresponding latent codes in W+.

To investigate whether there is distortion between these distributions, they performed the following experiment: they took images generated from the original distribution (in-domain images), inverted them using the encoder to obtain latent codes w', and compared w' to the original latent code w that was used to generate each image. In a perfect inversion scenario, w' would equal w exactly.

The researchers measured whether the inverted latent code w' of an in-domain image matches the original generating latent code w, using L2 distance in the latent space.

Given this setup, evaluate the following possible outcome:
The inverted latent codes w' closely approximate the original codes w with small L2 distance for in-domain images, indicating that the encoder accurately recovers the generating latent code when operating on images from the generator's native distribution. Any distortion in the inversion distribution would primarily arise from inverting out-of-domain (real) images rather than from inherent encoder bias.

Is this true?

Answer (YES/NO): NO